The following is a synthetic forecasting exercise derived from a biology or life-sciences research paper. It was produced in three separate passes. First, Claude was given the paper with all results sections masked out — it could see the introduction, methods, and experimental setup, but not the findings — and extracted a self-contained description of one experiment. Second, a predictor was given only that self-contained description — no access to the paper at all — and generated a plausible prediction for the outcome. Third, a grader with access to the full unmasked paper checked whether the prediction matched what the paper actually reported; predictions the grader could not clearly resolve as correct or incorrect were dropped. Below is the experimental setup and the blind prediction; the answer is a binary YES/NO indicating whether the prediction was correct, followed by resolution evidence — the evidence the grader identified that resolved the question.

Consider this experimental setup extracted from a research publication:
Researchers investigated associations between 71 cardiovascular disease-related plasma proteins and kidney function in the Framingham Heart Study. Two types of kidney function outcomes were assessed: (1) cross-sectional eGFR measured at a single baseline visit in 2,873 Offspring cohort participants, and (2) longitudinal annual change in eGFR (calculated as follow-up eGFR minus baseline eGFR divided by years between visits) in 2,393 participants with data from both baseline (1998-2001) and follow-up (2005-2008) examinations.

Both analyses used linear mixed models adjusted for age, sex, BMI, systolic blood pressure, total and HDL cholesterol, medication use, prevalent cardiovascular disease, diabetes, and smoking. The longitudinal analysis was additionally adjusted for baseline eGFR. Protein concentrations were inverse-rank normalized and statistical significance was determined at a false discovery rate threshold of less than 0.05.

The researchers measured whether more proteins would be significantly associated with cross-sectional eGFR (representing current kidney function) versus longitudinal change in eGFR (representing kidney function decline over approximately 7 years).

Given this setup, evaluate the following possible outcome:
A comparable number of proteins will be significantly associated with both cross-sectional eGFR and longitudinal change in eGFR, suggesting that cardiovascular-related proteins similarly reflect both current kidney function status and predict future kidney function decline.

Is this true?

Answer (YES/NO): NO